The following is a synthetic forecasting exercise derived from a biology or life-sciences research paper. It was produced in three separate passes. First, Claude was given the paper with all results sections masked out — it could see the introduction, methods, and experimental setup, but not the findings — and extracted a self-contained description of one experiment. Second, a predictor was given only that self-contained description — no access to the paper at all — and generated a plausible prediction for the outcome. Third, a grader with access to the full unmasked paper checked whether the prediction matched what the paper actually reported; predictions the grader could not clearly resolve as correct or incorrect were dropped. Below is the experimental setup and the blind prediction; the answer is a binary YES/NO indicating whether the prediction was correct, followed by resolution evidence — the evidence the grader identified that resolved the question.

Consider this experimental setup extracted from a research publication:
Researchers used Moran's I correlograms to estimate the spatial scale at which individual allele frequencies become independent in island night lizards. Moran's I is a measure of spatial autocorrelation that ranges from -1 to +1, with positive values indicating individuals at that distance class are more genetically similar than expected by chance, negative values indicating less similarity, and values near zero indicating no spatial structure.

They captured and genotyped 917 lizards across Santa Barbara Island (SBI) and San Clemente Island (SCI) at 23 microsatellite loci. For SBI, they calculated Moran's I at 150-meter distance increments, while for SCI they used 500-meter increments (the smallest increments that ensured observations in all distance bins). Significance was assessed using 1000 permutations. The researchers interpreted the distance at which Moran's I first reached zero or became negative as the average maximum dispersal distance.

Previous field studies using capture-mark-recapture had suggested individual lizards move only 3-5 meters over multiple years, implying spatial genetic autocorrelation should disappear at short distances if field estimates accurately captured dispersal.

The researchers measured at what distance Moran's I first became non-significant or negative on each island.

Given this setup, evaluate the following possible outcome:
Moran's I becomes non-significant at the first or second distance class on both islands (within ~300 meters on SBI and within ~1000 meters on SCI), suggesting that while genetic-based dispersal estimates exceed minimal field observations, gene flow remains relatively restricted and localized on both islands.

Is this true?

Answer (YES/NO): NO